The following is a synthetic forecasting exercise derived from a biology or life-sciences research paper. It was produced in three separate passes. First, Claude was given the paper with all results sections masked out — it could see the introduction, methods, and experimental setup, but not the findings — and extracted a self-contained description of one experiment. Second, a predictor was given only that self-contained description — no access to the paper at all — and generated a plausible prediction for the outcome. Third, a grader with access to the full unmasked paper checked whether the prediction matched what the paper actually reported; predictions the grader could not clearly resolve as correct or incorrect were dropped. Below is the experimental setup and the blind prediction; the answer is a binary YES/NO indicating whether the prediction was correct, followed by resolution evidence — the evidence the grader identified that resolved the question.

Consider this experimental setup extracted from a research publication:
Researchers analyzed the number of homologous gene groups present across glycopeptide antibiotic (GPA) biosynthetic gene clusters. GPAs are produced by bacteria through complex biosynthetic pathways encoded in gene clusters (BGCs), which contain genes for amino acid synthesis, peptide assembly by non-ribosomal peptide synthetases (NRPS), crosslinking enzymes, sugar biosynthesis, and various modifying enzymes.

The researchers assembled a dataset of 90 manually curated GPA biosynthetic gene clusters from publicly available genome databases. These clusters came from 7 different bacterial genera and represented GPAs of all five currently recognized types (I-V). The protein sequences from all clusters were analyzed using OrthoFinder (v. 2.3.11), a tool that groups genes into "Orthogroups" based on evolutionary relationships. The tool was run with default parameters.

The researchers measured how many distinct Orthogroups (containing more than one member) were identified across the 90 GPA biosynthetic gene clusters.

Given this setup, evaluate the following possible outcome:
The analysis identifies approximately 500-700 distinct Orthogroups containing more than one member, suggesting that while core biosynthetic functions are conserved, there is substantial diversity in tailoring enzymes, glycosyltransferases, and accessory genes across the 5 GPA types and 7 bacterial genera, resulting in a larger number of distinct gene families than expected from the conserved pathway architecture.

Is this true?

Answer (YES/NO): NO